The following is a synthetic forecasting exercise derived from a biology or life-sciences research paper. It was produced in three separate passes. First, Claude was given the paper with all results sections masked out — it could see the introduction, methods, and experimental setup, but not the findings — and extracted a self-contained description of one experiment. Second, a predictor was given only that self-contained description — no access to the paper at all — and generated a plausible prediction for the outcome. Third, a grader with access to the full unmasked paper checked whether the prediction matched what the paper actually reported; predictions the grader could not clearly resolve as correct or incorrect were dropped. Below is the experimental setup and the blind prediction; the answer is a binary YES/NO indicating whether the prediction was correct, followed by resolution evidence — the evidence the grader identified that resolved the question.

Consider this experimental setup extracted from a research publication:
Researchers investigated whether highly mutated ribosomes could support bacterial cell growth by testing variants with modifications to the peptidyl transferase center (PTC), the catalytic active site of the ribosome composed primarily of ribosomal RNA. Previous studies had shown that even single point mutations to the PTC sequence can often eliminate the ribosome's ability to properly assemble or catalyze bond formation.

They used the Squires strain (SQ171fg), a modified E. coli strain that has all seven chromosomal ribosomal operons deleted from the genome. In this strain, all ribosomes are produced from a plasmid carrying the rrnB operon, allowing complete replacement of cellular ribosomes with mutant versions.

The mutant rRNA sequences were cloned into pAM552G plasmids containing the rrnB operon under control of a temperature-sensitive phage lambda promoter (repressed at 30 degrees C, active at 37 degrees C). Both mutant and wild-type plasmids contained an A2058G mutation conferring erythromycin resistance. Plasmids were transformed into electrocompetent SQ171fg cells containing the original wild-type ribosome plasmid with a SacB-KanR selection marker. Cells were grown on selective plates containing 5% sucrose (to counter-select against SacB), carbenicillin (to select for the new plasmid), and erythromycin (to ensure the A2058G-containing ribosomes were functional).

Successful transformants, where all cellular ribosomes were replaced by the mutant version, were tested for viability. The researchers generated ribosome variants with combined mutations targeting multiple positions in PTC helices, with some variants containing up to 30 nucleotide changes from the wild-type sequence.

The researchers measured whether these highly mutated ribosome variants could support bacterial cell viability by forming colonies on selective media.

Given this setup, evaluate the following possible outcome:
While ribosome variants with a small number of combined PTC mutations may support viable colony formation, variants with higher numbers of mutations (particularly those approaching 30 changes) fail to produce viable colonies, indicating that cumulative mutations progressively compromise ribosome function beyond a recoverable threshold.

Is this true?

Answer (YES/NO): NO